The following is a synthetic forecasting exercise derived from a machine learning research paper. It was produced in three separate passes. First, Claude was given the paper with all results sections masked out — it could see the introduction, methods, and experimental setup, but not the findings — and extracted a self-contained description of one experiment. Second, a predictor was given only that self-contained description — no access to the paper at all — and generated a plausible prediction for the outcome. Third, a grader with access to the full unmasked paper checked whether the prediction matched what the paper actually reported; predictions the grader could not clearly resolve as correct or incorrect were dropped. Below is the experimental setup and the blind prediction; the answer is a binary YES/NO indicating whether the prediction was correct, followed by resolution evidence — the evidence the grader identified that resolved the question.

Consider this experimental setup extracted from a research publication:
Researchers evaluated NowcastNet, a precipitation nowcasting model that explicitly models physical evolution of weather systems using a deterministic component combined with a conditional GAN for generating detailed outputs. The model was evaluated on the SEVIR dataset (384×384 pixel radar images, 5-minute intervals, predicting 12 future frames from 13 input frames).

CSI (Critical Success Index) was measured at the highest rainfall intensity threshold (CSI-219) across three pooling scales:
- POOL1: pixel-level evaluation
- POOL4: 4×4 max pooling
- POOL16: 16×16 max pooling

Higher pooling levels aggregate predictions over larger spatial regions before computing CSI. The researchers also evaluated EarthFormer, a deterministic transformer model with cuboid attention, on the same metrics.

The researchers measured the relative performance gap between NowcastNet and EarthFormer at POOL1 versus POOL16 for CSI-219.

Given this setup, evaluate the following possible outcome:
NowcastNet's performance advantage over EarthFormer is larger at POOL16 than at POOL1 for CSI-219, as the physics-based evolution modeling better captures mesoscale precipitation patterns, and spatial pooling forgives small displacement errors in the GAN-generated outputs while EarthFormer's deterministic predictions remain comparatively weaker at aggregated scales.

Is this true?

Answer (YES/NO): YES